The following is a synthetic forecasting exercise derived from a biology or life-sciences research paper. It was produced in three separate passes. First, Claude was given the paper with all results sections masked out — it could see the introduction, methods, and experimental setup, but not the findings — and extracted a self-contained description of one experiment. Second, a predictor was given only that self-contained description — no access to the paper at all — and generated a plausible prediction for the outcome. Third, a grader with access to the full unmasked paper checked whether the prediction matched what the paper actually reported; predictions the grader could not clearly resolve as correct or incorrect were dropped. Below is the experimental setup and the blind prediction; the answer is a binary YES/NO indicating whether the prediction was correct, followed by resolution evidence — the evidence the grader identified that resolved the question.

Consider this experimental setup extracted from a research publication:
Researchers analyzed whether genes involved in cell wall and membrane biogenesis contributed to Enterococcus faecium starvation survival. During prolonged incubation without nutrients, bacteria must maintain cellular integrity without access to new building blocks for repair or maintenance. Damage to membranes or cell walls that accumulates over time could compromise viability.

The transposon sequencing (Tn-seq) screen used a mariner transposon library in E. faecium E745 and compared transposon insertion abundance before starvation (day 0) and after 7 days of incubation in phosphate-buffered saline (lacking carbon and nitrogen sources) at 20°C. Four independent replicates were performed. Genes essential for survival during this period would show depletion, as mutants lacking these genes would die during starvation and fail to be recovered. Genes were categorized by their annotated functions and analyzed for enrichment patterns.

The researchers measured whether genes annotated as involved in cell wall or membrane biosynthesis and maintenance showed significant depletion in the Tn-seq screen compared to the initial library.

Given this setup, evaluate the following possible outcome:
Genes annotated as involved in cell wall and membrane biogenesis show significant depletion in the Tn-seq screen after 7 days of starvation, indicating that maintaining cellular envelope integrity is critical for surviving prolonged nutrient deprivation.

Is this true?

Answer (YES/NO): YES